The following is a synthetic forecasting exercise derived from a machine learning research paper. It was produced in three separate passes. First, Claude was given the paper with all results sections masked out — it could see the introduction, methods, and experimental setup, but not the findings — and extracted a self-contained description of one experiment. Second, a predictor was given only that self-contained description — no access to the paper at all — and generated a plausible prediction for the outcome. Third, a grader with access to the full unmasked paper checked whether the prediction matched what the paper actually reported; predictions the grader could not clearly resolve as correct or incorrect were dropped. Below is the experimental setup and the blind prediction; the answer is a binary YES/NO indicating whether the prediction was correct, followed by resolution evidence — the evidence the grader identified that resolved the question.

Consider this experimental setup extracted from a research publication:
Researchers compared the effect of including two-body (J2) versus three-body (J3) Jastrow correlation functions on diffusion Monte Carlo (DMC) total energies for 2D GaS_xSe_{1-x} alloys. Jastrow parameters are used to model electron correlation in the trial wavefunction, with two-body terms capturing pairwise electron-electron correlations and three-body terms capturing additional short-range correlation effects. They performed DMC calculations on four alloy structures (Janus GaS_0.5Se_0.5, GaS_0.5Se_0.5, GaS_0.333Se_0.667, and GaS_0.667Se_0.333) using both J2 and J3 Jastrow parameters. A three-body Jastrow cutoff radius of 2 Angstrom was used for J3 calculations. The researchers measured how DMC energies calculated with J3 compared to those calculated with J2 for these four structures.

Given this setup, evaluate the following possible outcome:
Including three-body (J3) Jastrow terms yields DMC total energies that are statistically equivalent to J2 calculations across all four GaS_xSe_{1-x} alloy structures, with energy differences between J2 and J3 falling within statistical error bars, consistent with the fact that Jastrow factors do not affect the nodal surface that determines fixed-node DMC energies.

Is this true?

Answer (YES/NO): NO